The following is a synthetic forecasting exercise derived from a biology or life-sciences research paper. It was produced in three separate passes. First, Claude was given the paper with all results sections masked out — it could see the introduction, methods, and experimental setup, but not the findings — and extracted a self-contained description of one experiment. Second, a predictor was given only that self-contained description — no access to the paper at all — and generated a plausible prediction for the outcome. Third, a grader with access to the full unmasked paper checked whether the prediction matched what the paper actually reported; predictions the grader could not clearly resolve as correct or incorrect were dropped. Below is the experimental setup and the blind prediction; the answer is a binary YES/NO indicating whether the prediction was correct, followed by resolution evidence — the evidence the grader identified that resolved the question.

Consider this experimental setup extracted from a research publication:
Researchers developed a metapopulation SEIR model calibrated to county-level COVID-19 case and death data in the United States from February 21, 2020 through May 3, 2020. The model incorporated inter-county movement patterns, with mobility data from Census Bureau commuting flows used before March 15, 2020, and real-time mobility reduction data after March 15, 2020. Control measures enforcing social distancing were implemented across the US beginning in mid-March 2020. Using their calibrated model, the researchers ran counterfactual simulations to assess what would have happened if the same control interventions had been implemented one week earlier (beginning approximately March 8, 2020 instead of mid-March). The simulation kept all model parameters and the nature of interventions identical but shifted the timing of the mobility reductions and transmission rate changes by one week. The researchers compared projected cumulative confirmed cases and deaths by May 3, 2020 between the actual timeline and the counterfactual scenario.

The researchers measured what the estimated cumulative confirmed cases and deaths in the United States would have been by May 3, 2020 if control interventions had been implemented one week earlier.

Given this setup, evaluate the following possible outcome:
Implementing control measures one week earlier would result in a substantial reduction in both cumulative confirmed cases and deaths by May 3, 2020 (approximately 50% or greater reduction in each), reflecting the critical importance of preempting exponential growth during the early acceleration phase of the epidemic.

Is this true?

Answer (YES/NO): YES